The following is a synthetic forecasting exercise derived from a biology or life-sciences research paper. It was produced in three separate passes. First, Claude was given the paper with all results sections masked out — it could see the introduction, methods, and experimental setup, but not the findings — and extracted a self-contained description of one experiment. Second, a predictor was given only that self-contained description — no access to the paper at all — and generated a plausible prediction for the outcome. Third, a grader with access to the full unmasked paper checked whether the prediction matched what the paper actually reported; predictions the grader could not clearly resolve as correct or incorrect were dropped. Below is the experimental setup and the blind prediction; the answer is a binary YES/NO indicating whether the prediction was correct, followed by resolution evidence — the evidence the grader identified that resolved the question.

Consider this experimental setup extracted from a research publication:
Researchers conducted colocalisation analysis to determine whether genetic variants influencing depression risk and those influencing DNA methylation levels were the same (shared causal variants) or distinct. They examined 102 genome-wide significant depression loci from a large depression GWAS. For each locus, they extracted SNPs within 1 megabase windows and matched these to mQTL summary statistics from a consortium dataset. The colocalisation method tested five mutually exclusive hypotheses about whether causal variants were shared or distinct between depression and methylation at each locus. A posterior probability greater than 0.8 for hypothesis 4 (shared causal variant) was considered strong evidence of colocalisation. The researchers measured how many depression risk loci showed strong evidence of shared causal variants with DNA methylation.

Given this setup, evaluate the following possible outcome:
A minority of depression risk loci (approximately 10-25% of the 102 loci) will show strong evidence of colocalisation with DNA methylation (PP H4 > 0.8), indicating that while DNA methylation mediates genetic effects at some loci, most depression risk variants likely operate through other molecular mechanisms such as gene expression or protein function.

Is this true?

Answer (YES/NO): NO